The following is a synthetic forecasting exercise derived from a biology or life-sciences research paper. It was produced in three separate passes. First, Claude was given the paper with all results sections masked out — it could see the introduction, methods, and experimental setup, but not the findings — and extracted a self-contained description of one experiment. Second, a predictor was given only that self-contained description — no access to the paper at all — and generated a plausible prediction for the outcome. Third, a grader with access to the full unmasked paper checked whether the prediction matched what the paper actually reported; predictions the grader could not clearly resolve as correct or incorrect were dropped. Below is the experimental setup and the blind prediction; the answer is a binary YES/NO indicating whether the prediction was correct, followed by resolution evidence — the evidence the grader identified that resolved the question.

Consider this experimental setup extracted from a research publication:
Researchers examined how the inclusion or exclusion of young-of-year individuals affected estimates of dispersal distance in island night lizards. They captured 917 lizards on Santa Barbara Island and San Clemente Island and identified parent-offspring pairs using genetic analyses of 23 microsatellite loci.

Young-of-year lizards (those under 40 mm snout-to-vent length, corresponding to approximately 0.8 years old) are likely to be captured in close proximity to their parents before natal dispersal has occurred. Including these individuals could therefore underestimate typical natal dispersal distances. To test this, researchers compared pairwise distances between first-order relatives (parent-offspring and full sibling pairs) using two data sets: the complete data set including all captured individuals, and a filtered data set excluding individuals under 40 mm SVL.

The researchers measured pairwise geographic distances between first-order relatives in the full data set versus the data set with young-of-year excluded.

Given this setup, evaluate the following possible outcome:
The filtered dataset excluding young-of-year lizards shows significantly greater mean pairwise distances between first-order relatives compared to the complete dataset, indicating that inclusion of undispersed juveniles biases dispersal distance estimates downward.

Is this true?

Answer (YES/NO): YES